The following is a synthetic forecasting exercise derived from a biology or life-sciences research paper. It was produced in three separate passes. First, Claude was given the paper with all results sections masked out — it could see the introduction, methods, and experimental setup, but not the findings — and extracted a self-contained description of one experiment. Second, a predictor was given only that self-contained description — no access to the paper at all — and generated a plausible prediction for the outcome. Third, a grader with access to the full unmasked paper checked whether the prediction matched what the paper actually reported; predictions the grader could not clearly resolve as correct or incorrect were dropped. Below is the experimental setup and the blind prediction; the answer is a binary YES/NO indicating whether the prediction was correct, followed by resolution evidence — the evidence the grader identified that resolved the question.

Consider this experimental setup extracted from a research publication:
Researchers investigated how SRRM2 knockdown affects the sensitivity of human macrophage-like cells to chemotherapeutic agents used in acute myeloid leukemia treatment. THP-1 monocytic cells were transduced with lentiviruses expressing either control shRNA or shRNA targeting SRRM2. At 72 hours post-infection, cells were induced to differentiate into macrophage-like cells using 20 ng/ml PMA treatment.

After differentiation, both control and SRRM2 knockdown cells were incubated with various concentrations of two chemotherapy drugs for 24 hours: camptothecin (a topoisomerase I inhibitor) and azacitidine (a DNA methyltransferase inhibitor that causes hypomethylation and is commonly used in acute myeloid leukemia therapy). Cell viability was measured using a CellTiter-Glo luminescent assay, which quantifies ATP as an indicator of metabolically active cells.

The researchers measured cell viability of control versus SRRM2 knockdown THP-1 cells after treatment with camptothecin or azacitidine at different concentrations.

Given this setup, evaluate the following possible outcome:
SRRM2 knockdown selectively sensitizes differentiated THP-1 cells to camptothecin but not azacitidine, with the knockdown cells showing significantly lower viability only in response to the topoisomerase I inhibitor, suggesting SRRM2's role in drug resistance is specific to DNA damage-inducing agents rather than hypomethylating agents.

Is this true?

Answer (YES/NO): NO